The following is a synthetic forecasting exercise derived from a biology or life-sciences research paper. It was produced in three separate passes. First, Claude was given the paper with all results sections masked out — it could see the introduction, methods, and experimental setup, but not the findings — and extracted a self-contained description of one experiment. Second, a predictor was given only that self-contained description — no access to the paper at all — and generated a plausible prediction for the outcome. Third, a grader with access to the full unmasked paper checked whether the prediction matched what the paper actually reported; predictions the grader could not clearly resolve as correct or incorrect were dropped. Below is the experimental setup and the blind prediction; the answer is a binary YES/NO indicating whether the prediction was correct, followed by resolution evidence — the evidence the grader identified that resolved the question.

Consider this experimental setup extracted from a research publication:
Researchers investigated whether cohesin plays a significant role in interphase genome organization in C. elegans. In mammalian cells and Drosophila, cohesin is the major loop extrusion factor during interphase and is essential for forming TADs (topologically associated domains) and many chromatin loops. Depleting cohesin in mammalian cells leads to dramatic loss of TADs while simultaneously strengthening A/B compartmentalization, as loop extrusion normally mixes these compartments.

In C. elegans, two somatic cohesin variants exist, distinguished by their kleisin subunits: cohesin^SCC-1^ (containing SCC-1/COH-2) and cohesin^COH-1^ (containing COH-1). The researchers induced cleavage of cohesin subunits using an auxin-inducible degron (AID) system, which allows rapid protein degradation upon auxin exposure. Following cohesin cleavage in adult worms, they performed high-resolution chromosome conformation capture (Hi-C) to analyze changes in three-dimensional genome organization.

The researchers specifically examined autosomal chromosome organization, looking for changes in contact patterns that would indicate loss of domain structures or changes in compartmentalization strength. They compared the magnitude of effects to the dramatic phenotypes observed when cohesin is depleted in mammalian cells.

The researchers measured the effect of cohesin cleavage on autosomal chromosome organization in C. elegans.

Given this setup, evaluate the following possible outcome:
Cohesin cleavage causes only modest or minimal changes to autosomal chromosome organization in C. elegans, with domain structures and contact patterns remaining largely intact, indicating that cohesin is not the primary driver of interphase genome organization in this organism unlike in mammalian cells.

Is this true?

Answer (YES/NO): YES